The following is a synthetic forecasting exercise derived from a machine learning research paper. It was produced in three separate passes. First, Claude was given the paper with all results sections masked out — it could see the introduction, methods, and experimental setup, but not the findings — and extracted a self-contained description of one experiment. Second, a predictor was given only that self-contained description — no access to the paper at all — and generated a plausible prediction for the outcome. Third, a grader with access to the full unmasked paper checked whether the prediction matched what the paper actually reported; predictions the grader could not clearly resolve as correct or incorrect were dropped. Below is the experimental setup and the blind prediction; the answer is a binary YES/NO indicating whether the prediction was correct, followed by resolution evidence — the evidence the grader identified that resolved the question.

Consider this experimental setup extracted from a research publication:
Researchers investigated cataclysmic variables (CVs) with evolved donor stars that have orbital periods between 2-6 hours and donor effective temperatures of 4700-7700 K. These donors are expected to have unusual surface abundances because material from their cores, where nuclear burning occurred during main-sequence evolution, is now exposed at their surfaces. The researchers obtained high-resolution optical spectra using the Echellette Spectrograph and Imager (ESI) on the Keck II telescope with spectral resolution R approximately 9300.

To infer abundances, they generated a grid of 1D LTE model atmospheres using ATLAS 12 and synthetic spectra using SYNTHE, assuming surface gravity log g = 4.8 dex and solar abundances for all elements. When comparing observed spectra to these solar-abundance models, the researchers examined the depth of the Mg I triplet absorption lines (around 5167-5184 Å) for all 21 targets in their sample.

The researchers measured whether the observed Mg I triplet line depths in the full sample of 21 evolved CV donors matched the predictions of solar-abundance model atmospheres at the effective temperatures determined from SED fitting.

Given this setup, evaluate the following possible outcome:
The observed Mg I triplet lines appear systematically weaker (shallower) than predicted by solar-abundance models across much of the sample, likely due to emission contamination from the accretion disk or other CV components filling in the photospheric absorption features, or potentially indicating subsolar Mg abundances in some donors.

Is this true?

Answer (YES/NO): NO